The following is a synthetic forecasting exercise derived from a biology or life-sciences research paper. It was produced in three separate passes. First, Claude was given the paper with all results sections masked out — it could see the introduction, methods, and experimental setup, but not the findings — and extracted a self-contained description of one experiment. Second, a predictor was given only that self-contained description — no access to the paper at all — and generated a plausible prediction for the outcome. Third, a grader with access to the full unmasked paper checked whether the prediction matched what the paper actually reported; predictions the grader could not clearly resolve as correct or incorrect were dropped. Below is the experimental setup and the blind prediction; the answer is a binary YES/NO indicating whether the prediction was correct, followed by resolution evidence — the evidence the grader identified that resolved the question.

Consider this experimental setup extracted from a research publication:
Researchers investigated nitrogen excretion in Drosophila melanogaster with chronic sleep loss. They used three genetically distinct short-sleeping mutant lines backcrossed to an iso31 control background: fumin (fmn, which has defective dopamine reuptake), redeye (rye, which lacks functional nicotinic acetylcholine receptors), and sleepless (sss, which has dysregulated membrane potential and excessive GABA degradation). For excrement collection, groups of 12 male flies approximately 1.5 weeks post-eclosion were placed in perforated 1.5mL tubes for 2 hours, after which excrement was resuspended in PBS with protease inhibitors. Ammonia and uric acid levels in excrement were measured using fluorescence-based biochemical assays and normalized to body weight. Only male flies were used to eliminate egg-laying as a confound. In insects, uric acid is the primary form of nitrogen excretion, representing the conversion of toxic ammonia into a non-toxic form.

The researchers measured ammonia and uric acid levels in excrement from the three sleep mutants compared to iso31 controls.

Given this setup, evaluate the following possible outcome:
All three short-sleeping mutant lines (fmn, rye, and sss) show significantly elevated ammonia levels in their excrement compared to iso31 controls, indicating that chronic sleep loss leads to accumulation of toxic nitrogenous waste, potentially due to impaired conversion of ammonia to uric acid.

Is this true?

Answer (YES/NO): NO